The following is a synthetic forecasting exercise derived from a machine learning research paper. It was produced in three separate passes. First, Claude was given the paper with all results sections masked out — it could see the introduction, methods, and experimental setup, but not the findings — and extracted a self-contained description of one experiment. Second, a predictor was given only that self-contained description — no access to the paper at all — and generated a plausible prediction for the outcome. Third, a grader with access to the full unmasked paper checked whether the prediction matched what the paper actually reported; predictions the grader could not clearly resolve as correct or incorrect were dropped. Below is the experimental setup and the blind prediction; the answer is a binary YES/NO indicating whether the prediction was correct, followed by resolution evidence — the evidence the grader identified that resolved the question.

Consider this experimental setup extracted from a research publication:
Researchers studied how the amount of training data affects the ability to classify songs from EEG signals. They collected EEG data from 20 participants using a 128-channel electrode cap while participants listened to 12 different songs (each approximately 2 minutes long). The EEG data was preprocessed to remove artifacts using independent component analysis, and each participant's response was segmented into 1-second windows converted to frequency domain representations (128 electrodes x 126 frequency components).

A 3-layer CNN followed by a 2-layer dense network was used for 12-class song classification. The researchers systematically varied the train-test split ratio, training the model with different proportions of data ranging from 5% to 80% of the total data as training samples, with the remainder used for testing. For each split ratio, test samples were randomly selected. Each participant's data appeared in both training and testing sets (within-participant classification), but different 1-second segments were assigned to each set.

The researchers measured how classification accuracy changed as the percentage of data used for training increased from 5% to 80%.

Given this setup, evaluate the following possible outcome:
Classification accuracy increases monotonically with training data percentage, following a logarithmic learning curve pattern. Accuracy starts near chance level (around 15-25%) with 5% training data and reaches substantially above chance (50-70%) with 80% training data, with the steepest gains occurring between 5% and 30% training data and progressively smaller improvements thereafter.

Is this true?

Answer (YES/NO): NO